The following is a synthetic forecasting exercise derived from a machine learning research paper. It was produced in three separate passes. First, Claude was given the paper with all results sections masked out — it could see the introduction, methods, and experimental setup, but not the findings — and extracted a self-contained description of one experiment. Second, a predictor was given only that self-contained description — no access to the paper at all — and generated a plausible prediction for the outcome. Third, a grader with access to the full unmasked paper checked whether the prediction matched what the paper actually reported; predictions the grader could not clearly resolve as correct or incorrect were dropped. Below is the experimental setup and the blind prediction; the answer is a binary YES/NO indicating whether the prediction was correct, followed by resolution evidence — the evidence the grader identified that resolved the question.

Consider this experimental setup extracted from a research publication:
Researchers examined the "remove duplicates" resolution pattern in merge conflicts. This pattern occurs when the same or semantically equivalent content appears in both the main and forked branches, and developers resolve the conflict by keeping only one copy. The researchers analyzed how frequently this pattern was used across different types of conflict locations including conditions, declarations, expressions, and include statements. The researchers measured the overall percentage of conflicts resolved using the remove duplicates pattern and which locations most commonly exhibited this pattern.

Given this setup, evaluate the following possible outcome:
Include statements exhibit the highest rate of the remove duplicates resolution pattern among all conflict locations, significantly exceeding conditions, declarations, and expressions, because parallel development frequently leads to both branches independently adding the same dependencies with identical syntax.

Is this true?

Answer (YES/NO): NO